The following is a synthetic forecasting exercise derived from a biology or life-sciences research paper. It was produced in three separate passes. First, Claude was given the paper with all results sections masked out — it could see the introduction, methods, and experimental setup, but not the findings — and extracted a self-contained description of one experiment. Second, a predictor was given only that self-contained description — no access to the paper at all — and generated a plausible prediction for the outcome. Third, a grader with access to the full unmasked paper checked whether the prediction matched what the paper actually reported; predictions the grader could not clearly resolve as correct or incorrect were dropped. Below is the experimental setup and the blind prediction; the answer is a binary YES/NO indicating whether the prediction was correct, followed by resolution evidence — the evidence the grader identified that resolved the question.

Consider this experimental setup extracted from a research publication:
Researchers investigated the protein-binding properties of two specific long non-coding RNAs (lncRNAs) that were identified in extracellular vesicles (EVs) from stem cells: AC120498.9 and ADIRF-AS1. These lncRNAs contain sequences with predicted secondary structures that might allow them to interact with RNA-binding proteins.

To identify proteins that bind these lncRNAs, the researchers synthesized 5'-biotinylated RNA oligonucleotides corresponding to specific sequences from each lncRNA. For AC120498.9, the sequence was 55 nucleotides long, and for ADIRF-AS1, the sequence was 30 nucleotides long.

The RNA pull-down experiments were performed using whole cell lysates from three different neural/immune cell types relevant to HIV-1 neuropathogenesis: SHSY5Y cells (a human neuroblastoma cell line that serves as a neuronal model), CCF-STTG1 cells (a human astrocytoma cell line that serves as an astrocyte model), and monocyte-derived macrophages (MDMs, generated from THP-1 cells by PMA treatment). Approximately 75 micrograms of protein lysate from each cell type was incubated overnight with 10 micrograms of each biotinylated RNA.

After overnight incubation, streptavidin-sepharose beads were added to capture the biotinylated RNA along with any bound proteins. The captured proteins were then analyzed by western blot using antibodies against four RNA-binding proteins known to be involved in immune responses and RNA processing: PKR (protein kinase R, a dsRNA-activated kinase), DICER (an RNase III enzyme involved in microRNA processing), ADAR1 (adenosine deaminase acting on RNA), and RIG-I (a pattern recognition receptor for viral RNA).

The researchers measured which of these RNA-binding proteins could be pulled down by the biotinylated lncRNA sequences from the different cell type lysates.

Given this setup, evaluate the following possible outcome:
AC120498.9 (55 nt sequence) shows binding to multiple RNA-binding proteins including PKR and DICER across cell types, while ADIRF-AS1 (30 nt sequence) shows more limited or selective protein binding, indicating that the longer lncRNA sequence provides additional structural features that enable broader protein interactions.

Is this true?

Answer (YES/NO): NO